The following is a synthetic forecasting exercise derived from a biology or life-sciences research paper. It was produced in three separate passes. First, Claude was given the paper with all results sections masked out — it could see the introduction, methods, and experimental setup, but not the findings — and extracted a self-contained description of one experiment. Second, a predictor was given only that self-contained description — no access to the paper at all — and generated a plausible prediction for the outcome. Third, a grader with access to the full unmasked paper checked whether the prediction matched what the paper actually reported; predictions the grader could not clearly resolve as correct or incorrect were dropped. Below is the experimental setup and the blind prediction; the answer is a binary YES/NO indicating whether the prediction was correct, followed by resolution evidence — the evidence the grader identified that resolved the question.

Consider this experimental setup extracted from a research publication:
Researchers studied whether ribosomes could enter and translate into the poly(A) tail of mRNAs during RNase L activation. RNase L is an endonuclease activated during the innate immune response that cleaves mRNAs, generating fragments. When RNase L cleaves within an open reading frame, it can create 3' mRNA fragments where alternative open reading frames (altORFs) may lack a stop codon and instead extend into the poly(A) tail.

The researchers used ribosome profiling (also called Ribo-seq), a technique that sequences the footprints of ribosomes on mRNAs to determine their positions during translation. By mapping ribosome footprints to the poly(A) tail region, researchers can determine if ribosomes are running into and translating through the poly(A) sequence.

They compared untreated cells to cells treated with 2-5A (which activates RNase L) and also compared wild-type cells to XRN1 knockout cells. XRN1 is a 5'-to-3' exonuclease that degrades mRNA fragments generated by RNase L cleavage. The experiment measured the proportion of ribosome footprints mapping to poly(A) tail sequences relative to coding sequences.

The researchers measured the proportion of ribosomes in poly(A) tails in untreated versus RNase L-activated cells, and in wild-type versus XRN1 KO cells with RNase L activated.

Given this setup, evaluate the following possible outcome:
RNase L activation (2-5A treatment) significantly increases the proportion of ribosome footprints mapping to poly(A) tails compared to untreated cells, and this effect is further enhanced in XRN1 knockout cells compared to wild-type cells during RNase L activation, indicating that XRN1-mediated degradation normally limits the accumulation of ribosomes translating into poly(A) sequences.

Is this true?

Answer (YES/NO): YES